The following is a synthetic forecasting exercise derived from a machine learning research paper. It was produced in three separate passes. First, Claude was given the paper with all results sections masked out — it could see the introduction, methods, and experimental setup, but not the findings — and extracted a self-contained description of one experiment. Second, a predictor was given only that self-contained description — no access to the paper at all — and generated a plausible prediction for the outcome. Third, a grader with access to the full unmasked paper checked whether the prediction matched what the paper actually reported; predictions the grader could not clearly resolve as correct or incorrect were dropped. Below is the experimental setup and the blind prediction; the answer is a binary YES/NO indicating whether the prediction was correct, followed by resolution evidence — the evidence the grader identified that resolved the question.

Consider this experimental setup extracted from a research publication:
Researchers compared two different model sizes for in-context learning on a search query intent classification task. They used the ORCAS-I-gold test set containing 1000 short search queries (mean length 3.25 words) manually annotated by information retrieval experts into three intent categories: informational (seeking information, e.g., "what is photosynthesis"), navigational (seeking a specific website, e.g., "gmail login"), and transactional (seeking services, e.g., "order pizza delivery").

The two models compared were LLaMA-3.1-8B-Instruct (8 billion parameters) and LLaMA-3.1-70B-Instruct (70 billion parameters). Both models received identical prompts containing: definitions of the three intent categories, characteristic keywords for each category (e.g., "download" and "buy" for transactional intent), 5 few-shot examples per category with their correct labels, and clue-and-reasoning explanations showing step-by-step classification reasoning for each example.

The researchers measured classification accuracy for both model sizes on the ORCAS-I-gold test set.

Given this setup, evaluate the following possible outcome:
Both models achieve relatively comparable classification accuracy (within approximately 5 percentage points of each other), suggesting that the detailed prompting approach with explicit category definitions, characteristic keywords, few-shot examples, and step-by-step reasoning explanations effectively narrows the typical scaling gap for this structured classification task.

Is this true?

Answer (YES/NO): NO